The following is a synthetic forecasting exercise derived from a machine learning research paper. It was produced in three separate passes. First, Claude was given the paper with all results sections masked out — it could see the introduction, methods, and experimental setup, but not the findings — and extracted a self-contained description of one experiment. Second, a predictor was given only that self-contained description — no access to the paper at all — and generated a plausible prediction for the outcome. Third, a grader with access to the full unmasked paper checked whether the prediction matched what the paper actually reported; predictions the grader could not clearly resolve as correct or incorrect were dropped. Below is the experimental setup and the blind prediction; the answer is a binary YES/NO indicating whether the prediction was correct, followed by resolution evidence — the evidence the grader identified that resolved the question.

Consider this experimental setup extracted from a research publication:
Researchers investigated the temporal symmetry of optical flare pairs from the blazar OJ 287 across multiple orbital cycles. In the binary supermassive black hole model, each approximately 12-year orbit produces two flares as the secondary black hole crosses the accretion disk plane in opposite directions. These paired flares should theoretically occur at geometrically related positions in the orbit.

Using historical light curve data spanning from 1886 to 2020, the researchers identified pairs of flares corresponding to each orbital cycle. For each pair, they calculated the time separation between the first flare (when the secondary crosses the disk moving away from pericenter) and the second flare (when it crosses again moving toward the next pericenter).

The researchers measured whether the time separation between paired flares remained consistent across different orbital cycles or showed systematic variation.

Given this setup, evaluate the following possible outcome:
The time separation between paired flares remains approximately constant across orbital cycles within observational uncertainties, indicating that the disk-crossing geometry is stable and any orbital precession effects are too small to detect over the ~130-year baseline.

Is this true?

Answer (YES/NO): NO